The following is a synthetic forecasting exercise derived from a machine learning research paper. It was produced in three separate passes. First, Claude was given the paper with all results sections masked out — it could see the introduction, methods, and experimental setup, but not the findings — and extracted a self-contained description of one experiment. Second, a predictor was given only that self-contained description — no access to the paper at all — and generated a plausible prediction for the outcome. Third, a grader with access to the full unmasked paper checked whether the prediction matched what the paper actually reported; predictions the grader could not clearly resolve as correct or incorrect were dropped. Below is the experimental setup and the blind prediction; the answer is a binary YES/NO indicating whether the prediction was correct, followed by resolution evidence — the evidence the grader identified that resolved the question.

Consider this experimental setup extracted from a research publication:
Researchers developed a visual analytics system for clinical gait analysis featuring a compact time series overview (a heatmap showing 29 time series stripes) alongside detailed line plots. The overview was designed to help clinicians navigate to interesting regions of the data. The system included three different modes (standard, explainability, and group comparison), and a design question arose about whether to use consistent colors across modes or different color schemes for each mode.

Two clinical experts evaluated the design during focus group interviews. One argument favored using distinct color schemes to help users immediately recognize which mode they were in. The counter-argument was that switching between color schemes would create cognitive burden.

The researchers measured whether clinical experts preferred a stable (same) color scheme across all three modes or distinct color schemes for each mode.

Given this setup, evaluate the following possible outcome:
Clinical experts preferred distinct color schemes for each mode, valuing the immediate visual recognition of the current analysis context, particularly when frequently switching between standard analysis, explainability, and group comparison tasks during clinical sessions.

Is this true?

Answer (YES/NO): NO